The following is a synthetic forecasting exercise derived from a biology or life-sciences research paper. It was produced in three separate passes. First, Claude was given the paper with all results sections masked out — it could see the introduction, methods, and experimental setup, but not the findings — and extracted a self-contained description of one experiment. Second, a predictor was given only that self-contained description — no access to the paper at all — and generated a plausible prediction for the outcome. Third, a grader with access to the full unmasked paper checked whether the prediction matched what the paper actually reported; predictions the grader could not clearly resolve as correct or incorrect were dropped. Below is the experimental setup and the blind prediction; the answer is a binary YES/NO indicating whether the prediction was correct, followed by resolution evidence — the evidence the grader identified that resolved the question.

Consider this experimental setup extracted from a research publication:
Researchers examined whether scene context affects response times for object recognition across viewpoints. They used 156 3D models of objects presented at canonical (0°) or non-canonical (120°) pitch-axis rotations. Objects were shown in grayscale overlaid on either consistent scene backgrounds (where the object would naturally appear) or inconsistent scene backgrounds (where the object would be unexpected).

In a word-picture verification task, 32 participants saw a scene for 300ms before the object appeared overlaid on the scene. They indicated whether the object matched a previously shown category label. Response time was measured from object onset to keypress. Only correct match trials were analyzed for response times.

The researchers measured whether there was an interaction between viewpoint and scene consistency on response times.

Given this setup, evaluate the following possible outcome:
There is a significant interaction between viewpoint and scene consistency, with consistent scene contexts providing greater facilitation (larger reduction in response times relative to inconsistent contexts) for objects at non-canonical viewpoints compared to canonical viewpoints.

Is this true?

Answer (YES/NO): NO